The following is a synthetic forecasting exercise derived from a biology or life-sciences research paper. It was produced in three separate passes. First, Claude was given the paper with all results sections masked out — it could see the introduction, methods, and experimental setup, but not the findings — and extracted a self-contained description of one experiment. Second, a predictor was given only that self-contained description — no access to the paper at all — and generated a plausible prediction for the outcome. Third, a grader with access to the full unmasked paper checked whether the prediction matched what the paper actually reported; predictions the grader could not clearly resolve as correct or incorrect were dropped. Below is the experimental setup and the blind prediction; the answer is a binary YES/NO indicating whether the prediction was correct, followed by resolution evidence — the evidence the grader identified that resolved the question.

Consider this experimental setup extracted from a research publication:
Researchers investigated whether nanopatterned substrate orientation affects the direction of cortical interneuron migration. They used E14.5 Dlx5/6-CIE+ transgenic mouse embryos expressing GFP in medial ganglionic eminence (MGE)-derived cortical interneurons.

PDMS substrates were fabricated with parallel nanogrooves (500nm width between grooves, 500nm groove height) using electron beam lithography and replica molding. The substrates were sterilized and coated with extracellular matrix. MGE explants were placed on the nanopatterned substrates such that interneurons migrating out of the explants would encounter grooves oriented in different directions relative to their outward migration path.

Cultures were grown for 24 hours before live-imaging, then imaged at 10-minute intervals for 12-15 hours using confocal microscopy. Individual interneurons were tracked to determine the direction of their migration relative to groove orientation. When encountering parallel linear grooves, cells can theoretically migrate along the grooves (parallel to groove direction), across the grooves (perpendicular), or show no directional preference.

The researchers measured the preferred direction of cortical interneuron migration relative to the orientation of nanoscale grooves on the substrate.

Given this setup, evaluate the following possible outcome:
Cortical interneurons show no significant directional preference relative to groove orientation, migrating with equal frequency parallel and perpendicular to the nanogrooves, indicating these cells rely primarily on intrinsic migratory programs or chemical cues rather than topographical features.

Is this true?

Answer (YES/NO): NO